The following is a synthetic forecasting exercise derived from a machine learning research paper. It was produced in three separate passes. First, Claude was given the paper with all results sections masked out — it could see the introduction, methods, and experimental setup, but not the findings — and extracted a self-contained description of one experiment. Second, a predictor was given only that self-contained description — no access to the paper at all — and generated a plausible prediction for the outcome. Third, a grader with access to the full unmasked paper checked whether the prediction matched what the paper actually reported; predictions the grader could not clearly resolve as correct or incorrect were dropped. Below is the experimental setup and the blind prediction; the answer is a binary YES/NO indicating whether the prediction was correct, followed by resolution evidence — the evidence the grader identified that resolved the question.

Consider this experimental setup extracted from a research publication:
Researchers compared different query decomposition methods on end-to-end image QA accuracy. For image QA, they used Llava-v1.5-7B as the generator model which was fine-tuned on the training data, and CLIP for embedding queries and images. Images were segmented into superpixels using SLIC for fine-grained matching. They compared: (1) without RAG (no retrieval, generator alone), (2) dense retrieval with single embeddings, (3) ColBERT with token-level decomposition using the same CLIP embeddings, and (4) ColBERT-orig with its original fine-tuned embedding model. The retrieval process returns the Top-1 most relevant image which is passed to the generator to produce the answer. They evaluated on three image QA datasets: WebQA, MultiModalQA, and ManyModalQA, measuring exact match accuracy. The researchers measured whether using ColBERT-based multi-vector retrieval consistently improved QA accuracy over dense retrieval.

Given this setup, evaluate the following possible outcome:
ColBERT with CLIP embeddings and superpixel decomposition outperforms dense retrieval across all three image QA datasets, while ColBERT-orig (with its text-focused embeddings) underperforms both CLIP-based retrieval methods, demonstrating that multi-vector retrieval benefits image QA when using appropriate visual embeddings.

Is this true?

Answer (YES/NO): NO